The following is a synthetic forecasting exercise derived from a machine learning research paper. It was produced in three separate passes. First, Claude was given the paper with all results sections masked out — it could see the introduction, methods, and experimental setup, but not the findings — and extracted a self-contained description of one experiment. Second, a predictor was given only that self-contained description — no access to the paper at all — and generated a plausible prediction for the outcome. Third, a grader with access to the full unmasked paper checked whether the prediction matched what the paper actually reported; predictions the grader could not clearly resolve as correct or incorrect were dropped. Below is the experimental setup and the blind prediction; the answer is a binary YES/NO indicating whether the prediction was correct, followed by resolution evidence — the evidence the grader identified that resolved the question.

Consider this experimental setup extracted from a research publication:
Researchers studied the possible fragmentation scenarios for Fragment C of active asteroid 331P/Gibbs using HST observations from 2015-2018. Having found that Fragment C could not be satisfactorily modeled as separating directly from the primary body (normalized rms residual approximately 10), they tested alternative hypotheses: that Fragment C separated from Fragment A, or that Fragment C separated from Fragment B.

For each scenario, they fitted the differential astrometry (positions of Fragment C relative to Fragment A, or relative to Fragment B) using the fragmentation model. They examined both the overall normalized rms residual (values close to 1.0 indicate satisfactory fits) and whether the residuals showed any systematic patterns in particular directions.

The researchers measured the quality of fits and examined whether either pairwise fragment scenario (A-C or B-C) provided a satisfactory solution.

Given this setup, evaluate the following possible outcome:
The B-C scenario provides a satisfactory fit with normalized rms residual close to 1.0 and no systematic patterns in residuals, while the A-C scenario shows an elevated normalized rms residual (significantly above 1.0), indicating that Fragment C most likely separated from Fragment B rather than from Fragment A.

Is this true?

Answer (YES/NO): YES